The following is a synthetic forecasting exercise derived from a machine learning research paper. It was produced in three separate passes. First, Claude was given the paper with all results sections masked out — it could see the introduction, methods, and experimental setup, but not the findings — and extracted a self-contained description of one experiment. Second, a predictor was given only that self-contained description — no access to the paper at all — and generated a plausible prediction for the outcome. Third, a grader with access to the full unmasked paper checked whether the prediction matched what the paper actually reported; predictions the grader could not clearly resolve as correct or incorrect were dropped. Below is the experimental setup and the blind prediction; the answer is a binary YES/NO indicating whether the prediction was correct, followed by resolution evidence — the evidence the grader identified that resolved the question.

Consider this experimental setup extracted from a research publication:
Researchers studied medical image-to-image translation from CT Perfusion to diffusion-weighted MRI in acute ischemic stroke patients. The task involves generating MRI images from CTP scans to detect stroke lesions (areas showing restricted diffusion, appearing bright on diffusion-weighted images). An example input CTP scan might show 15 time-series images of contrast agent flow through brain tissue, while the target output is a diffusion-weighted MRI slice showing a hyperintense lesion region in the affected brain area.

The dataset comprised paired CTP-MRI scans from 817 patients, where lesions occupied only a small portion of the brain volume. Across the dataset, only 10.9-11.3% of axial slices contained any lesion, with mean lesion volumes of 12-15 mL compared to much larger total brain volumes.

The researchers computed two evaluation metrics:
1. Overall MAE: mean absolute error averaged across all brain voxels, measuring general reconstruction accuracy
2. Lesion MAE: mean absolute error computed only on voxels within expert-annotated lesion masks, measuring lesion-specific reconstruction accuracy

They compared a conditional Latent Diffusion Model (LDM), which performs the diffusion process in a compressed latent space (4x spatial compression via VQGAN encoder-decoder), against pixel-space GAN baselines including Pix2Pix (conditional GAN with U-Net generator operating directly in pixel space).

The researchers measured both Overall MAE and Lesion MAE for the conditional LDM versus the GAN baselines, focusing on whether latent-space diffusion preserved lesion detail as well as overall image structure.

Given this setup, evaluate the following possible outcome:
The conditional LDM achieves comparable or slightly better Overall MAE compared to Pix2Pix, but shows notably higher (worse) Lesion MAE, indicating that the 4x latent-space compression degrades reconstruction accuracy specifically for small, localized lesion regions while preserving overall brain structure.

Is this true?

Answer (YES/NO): NO